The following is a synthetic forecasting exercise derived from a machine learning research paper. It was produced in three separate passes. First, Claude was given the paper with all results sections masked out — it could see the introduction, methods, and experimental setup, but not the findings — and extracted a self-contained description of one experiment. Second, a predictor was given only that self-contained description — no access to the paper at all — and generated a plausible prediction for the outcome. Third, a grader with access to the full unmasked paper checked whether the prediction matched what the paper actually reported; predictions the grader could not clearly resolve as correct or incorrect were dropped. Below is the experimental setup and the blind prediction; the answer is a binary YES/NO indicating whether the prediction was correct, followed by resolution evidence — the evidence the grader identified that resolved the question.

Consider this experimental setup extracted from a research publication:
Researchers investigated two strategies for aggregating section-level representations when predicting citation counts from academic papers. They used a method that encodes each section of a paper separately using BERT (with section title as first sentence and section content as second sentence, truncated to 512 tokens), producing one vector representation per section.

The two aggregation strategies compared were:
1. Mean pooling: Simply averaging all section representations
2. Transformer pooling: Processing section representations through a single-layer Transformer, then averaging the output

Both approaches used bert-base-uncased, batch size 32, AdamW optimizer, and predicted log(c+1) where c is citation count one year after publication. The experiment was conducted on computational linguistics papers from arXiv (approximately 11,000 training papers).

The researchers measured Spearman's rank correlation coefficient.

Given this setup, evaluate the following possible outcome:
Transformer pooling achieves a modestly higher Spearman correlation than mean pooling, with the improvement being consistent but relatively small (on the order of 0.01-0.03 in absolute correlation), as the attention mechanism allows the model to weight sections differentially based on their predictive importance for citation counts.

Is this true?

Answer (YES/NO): YES